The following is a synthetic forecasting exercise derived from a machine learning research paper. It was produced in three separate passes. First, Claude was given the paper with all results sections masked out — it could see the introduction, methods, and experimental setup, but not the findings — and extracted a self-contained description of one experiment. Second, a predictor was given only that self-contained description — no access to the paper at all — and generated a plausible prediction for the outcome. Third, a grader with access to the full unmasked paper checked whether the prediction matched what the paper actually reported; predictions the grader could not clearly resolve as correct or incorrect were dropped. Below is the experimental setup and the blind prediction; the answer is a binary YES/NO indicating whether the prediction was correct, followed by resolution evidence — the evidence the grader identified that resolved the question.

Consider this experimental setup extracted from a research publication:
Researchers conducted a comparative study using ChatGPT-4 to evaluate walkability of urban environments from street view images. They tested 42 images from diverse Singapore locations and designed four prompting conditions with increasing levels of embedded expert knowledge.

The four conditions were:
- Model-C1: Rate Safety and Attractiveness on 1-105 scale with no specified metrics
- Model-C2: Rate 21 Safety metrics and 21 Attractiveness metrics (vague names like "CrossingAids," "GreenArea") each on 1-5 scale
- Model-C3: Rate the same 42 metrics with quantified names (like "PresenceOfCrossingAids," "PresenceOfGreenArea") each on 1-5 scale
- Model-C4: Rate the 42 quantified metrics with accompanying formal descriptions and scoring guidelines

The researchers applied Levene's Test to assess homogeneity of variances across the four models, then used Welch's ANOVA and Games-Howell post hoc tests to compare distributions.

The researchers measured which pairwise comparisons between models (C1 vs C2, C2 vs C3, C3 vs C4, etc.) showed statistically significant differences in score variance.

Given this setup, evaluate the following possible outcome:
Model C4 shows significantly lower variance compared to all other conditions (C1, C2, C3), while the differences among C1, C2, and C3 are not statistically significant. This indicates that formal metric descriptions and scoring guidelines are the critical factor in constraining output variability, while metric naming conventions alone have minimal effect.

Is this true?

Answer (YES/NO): NO